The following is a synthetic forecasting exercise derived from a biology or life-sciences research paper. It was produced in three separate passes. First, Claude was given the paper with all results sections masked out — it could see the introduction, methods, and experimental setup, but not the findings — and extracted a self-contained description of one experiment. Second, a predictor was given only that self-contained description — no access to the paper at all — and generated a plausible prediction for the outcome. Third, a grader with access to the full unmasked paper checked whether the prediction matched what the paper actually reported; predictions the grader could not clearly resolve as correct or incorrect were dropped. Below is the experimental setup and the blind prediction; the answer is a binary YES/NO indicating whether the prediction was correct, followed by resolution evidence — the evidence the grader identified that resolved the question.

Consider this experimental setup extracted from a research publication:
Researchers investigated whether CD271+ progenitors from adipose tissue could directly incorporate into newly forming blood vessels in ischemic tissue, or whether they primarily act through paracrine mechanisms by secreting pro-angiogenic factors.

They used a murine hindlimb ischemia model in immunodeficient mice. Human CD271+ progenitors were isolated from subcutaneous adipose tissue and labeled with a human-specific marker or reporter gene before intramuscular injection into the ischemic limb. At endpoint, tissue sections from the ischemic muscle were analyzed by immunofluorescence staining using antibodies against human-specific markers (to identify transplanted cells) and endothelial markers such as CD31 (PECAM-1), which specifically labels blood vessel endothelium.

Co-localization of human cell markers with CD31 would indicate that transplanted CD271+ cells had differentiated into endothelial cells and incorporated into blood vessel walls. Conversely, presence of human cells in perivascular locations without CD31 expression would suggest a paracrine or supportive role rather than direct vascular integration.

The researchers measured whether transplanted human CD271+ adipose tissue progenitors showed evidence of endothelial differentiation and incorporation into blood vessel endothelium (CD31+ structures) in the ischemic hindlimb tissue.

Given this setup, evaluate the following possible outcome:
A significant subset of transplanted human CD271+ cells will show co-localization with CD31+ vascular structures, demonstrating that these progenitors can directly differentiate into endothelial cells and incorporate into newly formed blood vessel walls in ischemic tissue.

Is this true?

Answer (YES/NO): NO